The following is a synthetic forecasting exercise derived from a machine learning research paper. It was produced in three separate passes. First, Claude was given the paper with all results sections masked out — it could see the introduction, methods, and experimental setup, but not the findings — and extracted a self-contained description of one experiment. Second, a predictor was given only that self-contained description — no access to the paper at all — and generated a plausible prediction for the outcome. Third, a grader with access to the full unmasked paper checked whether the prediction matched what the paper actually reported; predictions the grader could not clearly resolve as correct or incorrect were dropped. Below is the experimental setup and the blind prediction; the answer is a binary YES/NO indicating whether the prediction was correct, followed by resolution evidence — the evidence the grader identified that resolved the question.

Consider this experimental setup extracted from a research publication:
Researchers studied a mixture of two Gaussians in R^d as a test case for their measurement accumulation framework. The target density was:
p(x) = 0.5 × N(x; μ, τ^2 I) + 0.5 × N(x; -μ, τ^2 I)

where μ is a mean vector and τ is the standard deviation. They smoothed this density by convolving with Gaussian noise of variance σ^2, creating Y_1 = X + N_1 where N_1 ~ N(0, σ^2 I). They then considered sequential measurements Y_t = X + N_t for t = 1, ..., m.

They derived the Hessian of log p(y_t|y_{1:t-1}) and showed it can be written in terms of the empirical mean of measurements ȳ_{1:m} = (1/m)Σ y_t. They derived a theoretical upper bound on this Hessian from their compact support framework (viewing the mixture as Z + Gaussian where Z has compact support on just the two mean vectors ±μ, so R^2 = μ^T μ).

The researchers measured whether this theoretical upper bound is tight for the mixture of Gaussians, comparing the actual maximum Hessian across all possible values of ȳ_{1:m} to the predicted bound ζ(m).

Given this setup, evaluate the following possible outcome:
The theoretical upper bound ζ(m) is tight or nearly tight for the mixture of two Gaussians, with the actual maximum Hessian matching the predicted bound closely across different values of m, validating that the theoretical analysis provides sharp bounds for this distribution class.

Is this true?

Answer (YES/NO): YES